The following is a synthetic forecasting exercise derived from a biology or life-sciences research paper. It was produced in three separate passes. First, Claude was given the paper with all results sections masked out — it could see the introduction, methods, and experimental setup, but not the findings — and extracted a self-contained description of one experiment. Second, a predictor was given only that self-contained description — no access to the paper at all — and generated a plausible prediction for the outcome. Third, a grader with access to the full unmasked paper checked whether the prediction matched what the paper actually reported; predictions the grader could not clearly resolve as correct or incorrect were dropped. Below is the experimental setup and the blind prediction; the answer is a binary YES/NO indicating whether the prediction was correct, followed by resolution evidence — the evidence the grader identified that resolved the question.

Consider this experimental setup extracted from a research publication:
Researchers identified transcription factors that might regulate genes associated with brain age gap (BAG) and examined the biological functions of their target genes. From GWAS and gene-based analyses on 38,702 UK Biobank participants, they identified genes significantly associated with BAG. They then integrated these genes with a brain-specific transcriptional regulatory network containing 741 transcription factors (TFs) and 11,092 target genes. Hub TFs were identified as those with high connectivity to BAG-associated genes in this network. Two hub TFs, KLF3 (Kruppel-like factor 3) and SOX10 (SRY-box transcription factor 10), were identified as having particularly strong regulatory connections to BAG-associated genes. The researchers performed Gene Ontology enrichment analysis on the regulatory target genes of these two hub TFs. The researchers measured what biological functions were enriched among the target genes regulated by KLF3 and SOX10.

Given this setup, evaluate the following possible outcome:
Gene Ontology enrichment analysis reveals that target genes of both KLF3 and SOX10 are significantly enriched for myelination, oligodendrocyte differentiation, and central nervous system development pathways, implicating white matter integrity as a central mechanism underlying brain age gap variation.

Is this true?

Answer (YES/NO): NO